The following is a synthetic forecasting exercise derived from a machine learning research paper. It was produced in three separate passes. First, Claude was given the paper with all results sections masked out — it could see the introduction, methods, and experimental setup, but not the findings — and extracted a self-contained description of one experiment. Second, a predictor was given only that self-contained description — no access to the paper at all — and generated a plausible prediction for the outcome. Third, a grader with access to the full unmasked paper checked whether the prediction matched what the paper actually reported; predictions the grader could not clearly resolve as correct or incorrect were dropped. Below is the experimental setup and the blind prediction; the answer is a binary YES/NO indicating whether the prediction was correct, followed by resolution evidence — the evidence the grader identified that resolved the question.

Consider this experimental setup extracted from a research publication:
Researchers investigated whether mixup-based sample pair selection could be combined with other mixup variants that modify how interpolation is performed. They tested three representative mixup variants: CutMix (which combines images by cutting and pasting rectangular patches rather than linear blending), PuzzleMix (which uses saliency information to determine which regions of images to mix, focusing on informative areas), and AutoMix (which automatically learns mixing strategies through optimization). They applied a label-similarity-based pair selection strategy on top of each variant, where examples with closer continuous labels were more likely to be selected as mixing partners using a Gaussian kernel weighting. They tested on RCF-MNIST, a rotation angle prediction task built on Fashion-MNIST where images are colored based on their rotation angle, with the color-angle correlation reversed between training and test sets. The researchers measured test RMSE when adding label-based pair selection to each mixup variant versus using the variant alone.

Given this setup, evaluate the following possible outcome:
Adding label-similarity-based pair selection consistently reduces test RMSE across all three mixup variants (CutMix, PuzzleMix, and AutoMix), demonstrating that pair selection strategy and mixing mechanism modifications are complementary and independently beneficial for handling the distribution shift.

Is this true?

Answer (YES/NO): YES